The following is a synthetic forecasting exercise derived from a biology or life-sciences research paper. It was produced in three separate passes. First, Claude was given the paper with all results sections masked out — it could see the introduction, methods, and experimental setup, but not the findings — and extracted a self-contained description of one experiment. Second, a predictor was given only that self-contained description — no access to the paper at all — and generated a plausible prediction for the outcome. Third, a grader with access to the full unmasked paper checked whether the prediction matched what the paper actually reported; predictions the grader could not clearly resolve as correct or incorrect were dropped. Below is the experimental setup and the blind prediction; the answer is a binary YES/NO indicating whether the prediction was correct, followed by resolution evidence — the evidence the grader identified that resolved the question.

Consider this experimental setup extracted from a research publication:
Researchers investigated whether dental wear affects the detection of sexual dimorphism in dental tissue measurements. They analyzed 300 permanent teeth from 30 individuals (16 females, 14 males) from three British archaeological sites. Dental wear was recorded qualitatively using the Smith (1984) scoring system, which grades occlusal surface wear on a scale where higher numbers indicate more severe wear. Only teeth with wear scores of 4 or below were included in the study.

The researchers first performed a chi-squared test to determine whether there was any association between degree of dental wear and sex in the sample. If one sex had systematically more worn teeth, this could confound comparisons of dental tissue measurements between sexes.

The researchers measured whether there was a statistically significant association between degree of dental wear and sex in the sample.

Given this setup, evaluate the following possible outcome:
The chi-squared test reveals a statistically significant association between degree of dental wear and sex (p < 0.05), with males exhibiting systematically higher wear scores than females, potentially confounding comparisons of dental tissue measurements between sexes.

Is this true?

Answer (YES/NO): YES